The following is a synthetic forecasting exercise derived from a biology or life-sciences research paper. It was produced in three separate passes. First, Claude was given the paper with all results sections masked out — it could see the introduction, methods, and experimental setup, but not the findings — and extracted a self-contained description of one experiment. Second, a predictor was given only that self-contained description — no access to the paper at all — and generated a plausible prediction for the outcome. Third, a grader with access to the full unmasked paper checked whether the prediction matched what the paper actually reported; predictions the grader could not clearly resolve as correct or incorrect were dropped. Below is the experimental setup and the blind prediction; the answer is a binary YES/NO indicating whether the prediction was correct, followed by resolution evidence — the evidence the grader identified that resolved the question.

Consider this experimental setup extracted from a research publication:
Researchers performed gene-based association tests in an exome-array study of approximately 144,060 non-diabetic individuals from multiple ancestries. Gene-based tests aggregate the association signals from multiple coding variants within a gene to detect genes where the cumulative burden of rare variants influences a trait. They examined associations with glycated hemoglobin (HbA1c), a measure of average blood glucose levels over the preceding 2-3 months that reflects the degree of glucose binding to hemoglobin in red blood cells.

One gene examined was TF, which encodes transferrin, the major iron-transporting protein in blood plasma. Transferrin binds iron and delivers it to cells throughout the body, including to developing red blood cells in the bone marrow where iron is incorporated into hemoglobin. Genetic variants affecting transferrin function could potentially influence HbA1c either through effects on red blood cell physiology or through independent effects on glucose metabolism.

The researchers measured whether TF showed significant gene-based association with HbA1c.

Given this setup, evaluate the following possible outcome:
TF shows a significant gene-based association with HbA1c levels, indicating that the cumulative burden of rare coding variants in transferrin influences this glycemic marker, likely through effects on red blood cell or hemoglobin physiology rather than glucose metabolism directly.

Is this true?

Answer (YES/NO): YES